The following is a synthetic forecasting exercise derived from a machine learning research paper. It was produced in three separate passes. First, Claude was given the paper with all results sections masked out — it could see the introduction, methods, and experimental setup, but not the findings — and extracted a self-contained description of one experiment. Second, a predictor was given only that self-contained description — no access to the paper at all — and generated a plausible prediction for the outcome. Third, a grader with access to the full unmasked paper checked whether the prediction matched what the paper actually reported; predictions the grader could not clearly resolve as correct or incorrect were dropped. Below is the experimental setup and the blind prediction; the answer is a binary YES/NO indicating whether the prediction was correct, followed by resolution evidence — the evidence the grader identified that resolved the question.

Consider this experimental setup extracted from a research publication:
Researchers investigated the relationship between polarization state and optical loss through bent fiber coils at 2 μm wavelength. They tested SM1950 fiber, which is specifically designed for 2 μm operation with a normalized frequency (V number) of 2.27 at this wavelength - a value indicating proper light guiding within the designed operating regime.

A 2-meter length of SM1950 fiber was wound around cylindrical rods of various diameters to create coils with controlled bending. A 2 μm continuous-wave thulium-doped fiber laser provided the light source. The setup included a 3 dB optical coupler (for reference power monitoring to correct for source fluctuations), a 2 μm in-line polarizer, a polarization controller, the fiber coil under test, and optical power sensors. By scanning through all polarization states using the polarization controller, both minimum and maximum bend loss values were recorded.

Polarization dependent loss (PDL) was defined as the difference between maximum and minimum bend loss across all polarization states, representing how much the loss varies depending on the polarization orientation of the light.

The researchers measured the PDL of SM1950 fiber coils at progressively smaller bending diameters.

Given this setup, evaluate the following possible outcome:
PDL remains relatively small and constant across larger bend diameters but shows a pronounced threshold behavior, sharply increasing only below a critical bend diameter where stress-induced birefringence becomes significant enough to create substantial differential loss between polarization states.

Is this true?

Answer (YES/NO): NO